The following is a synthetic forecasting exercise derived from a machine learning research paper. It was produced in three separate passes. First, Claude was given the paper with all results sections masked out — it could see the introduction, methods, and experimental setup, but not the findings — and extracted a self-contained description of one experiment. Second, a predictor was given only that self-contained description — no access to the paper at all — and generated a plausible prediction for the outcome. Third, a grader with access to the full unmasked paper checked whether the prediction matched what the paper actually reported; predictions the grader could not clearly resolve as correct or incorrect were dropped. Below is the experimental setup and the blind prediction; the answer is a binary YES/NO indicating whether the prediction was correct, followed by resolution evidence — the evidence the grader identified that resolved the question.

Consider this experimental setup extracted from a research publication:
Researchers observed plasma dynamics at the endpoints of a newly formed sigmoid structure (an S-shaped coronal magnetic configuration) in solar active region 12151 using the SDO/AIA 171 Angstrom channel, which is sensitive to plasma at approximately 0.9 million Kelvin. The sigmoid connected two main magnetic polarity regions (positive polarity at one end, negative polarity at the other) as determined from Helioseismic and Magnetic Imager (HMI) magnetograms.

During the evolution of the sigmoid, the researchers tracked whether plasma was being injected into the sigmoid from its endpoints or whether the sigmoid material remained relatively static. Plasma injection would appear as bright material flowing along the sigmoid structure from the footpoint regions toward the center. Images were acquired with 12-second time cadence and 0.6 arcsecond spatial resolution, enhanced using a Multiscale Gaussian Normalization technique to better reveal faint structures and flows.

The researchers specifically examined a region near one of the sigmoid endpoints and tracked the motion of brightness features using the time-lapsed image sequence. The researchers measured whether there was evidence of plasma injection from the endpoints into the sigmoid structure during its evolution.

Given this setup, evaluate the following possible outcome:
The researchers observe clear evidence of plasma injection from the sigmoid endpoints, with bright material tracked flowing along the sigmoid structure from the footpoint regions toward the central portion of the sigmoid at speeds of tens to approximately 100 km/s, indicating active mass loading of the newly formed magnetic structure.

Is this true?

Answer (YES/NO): NO